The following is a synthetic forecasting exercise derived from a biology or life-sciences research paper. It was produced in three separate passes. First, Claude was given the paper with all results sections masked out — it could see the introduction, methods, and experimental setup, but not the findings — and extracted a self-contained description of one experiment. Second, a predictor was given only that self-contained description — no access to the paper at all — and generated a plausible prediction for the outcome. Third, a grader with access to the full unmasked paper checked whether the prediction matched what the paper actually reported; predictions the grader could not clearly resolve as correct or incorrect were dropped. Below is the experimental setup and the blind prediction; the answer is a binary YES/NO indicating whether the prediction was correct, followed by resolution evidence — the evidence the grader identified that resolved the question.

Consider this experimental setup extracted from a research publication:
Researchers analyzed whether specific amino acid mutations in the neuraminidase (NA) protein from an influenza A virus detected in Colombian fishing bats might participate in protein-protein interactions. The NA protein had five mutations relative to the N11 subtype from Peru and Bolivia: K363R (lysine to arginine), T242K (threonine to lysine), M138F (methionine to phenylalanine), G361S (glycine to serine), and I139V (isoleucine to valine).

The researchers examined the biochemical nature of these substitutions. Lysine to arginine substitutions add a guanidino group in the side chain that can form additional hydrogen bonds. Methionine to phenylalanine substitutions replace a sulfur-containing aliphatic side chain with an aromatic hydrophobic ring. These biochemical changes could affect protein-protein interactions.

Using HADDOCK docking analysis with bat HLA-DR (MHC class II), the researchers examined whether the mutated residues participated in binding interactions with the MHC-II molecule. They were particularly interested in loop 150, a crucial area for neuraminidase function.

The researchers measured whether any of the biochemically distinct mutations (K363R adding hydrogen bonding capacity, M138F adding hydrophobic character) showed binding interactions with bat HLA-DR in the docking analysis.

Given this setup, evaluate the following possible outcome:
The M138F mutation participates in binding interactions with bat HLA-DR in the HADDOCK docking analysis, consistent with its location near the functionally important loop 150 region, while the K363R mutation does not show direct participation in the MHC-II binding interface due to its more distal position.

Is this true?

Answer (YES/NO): NO